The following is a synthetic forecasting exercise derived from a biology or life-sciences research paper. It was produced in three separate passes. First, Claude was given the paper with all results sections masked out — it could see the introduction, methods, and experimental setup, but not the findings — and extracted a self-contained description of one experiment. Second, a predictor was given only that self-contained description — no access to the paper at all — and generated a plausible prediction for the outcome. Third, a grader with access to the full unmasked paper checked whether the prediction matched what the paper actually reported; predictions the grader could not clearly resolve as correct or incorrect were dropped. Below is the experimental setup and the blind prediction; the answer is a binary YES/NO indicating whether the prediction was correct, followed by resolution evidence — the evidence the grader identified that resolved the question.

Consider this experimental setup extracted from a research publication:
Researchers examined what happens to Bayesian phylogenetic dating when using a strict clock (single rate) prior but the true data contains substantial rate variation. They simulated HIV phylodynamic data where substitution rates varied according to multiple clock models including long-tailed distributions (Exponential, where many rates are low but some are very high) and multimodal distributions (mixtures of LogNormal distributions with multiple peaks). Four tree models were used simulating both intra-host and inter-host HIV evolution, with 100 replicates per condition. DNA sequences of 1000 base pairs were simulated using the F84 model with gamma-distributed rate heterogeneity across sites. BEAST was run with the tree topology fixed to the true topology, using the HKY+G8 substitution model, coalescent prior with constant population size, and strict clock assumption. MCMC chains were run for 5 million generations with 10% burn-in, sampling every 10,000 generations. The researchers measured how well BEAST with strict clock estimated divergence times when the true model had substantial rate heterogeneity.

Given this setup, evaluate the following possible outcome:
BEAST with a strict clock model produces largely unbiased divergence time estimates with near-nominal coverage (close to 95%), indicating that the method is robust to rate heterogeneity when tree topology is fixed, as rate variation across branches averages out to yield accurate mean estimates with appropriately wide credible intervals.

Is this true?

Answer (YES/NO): NO